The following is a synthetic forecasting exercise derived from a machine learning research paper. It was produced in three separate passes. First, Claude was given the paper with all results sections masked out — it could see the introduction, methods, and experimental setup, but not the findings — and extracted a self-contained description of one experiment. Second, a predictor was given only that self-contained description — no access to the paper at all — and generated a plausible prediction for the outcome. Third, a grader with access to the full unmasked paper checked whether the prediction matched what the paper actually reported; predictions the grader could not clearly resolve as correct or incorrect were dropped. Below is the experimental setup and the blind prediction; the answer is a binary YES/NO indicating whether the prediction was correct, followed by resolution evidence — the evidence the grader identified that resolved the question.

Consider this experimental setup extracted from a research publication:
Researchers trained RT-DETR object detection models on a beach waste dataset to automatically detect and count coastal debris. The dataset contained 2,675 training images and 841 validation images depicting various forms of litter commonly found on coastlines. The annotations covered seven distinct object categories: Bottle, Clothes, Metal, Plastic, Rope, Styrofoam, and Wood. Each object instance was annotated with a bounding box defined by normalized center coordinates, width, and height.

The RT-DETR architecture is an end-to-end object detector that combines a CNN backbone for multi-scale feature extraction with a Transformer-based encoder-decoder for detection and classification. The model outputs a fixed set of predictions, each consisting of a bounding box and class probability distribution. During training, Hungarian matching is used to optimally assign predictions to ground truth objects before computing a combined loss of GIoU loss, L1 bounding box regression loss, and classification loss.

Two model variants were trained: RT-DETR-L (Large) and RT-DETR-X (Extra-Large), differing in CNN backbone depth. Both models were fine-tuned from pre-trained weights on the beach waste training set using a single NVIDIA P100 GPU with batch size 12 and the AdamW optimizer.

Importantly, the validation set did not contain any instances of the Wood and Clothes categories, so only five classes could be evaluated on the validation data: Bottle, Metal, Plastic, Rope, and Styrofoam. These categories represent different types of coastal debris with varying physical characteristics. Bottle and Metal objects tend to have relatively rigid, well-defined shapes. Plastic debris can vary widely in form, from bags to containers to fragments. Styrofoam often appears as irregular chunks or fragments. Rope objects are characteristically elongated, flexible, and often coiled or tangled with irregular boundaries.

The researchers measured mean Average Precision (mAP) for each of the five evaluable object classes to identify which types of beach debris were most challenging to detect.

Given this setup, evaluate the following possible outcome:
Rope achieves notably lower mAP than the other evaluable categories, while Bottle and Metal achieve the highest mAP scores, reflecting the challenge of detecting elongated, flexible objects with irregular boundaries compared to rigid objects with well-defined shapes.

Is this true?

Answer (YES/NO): YES